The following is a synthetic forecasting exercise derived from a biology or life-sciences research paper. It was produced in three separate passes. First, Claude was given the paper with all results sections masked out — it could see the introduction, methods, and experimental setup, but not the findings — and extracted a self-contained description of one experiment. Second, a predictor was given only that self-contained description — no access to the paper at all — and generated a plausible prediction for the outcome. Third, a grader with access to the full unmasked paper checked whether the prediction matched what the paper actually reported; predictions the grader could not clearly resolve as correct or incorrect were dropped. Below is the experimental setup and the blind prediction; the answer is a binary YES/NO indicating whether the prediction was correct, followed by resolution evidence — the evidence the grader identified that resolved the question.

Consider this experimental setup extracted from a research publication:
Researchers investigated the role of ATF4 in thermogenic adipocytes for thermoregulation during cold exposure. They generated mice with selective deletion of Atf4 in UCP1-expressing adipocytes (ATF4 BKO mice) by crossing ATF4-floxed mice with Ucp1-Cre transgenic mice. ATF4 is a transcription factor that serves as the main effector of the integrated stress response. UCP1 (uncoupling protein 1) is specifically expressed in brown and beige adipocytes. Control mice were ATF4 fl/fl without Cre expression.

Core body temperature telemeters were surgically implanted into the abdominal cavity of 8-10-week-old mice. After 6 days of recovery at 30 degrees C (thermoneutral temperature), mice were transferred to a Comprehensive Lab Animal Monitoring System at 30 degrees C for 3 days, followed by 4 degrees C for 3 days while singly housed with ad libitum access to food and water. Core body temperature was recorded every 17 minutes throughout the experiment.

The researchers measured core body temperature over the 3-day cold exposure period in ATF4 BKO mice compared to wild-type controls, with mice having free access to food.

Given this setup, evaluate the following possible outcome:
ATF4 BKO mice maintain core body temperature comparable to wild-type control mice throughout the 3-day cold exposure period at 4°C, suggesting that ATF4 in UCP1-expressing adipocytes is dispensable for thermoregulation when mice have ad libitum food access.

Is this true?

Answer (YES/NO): NO